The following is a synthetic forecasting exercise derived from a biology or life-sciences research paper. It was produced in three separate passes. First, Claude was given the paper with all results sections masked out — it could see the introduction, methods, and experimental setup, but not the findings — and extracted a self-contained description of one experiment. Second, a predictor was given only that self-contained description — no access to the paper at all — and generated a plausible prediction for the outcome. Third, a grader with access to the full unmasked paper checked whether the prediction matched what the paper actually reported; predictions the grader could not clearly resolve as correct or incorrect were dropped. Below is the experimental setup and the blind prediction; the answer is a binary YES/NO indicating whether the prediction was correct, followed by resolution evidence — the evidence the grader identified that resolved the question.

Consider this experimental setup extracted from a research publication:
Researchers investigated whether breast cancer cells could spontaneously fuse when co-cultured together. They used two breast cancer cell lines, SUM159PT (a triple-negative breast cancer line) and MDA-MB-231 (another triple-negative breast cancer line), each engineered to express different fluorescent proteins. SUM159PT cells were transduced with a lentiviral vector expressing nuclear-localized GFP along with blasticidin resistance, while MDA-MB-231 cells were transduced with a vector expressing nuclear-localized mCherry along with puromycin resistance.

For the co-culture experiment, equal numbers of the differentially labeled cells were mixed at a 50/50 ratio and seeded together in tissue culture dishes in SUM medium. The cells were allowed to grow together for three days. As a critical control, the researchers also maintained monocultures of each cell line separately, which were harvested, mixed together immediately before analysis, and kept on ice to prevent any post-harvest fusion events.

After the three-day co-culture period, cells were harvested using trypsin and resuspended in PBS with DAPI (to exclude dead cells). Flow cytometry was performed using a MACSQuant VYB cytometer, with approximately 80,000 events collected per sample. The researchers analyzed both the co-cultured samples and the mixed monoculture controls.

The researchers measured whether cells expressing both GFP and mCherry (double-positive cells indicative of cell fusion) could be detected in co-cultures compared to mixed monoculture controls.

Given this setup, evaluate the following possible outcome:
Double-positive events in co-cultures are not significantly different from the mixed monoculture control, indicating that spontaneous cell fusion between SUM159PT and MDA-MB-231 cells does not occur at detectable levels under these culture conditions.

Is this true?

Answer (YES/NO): NO